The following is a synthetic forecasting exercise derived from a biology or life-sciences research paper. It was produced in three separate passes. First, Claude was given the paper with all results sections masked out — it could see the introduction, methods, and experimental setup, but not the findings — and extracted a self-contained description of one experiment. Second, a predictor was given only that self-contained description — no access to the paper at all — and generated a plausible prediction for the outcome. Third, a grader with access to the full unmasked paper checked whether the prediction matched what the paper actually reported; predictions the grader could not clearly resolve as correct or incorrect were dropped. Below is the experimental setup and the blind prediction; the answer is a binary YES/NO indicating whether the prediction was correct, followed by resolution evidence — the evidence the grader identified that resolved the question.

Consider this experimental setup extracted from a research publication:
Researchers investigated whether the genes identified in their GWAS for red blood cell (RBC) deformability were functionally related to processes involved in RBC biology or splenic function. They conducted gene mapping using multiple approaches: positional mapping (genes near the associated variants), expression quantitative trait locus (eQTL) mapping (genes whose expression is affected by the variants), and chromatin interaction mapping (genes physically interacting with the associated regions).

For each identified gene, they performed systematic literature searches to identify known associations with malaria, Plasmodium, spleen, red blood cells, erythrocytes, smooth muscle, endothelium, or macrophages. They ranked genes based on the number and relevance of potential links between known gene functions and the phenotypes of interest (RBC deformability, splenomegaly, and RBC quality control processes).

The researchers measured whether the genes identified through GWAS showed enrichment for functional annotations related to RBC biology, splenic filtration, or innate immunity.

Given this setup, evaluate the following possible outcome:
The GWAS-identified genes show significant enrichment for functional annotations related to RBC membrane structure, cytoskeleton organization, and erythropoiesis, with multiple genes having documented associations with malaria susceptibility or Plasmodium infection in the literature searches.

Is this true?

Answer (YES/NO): NO